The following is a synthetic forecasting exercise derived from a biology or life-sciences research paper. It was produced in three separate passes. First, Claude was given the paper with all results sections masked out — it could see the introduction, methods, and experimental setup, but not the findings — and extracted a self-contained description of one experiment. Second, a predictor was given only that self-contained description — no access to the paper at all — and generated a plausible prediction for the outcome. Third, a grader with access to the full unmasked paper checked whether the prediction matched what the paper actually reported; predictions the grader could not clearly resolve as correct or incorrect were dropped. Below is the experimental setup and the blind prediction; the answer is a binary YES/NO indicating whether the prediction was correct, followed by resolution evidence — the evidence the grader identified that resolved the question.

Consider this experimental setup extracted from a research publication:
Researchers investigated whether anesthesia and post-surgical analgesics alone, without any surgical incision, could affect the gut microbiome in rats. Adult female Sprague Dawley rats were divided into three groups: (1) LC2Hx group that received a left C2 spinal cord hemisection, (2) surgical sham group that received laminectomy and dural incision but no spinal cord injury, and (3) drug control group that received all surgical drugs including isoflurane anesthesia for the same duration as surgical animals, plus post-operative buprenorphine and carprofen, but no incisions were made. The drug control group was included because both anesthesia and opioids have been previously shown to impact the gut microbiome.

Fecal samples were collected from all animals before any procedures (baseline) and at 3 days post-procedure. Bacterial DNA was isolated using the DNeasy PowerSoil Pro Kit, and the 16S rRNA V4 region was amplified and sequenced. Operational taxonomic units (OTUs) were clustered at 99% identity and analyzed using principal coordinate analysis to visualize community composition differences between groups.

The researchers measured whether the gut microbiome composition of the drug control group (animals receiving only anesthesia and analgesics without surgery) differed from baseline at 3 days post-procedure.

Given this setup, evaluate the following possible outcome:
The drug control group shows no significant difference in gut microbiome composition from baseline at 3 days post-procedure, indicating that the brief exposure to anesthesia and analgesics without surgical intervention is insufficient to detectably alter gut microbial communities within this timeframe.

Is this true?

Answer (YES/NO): YES